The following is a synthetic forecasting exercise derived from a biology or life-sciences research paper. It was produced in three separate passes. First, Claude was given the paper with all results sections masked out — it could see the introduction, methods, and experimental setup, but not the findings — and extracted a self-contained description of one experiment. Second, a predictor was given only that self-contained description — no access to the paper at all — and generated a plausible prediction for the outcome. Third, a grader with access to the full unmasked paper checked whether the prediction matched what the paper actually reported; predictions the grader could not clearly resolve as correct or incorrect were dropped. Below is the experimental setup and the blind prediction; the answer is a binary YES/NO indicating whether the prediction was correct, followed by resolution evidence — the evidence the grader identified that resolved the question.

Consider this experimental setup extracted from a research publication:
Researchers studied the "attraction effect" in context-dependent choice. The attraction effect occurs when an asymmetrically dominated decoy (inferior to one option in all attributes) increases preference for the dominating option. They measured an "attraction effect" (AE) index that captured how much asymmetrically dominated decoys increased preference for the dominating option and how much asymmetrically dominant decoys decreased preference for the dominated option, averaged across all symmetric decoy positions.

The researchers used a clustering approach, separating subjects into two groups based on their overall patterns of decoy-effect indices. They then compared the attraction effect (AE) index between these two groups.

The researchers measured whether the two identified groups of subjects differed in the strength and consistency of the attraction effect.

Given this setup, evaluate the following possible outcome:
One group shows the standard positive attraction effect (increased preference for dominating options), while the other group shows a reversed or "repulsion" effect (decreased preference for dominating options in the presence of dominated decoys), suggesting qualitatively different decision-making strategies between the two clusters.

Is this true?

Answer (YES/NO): NO